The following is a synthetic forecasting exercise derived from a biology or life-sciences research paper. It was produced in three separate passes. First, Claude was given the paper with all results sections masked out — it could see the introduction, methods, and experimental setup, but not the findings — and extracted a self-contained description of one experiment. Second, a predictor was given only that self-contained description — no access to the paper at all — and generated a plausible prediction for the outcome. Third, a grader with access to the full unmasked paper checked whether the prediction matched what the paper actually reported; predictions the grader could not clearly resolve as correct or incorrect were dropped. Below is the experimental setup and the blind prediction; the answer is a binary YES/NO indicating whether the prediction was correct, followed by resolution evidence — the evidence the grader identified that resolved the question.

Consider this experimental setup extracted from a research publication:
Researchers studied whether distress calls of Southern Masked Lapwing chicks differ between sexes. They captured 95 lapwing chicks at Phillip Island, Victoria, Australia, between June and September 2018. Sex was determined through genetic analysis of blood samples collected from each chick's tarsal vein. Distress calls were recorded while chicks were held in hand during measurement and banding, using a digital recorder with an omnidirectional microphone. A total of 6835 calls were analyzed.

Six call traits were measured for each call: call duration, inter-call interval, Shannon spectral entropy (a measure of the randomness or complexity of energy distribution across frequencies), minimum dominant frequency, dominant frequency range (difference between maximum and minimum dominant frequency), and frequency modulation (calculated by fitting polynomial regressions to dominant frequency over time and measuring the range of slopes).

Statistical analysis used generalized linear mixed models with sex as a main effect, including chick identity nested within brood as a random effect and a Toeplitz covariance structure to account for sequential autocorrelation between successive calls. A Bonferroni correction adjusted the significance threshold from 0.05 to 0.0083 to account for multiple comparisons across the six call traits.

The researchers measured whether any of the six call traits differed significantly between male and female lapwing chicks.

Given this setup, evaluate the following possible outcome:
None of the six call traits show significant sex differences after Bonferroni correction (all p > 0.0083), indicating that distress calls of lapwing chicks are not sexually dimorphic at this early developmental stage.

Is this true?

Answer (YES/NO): NO